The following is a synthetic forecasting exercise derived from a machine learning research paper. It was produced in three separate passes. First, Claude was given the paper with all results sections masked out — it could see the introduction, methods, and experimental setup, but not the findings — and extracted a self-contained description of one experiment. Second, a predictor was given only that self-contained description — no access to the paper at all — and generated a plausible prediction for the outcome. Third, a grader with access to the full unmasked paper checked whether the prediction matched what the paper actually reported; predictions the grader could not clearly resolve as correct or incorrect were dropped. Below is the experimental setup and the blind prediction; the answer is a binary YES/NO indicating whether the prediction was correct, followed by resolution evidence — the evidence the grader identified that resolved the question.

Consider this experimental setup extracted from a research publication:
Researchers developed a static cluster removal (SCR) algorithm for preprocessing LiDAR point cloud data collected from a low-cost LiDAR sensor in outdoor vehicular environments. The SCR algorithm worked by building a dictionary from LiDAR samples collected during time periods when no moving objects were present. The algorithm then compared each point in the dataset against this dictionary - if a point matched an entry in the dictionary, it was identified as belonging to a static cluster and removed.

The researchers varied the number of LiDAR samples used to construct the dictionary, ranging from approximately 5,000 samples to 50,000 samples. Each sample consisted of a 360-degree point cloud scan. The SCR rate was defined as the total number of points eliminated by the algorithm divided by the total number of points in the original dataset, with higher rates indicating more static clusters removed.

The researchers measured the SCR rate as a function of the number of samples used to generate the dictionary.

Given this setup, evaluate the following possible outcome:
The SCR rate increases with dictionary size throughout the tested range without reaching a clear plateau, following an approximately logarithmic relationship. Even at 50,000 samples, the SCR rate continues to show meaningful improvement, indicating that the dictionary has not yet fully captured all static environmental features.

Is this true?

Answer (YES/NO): NO